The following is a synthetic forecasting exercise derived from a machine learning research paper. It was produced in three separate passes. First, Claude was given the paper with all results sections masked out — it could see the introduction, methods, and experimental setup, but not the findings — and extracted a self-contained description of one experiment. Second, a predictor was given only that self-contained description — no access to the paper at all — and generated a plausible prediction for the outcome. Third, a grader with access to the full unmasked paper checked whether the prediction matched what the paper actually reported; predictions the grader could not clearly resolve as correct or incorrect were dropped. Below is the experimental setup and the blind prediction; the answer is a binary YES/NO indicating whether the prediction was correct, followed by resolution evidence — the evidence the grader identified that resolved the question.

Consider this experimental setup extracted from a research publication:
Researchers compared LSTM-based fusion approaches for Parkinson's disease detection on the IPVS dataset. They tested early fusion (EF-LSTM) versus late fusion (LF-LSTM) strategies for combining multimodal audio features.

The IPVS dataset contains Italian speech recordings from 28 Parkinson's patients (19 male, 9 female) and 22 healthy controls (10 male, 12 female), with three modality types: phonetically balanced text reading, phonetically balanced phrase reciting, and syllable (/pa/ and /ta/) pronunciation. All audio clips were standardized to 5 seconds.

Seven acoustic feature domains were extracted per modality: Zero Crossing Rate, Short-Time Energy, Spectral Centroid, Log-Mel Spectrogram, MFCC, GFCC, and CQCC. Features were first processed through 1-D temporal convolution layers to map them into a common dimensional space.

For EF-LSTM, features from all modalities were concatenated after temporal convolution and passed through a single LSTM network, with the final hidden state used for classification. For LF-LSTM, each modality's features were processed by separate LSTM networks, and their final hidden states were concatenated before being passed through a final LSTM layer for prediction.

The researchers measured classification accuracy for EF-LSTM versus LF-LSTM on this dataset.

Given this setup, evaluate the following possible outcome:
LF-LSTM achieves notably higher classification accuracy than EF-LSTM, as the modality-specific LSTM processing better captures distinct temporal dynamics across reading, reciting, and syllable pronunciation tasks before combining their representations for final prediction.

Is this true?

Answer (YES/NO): NO